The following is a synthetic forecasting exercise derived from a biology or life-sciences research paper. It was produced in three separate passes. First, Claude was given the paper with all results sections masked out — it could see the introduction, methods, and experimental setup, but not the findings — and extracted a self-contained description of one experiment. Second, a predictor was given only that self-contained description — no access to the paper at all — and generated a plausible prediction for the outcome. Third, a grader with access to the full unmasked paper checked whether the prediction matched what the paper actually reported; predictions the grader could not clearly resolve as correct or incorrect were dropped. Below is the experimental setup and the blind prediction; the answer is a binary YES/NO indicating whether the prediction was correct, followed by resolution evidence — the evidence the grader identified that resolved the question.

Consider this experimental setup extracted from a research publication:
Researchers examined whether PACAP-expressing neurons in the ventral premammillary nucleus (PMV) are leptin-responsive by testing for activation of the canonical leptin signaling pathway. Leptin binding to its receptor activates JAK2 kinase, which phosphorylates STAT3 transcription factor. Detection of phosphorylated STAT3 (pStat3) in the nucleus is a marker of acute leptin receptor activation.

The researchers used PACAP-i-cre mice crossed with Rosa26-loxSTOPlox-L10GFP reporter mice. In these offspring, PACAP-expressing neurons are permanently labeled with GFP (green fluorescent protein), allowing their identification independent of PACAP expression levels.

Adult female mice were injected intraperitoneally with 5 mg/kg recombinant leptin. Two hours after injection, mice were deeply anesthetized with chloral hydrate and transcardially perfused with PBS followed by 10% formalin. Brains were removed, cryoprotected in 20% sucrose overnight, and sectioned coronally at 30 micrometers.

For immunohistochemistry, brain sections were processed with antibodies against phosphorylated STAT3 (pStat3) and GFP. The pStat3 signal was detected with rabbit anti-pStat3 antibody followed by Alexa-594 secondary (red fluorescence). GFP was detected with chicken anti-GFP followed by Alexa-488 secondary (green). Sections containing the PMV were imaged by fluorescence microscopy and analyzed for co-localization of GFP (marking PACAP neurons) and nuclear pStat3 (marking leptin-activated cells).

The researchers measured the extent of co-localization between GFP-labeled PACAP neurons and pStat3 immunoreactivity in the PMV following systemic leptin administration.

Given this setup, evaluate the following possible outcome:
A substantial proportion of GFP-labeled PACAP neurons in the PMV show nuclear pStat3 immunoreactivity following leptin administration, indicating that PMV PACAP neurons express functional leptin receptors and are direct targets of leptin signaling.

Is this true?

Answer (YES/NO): YES